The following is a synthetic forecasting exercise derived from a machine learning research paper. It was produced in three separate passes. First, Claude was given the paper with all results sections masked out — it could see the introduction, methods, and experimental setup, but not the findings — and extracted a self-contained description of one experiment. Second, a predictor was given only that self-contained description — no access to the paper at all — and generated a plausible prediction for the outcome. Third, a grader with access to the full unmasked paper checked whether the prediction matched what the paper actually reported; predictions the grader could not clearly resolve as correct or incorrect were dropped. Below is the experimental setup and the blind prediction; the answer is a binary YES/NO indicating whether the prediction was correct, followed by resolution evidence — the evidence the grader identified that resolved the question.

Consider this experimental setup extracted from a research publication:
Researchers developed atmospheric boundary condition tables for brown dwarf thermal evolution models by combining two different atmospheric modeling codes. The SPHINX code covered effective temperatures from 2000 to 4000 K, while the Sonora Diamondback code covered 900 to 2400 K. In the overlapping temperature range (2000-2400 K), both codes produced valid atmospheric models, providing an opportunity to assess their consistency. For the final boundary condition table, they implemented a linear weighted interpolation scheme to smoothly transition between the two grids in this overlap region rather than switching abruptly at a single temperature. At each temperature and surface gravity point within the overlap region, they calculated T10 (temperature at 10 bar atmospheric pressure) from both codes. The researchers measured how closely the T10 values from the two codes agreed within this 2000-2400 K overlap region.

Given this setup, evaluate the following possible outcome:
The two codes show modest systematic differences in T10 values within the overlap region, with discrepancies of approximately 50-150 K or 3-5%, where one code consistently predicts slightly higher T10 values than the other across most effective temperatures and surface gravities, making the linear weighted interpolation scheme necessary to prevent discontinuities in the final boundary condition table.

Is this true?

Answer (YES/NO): NO